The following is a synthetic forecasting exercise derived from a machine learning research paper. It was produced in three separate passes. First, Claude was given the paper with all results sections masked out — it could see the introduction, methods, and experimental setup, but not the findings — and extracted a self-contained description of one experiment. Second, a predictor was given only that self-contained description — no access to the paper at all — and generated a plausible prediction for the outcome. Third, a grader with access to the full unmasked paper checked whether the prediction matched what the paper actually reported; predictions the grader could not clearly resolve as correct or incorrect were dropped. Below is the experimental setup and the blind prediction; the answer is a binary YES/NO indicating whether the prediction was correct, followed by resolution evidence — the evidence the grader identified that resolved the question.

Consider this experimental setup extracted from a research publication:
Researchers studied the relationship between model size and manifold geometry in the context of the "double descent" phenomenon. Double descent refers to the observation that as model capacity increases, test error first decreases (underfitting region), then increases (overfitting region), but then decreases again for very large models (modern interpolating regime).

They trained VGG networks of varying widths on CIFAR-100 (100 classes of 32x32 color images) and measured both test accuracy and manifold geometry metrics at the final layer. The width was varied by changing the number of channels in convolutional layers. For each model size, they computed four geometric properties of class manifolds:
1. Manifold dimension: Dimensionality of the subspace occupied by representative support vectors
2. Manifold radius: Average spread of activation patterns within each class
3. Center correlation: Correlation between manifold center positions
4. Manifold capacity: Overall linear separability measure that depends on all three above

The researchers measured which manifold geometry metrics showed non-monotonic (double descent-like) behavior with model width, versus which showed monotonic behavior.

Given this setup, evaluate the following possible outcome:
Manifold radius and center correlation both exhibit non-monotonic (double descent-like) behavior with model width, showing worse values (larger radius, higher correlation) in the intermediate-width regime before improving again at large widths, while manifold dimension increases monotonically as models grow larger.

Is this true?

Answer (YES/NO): NO